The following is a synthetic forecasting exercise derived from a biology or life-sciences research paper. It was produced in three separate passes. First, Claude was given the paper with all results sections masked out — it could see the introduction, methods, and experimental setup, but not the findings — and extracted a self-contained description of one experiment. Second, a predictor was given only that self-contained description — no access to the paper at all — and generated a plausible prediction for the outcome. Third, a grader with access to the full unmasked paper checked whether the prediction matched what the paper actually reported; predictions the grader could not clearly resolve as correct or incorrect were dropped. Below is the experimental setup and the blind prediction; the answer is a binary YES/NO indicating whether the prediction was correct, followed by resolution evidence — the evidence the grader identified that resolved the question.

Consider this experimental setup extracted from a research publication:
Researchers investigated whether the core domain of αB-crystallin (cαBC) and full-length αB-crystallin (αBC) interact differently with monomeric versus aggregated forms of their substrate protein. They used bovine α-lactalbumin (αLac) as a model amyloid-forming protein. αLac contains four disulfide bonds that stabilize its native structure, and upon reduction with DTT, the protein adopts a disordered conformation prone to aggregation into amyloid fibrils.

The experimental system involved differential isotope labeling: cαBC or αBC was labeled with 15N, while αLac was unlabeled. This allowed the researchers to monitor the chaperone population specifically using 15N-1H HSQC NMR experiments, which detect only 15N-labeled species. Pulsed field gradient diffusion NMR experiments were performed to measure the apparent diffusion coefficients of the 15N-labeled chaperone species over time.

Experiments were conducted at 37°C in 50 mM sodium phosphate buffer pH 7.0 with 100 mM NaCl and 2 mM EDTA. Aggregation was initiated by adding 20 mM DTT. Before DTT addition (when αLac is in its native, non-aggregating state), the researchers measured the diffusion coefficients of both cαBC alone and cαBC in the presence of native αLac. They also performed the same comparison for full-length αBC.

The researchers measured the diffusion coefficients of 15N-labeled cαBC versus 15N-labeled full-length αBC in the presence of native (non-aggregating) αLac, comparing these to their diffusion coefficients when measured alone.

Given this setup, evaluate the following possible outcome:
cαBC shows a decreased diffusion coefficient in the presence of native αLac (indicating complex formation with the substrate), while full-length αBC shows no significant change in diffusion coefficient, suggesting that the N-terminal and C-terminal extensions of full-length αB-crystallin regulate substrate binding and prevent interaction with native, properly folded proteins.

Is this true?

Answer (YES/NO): NO